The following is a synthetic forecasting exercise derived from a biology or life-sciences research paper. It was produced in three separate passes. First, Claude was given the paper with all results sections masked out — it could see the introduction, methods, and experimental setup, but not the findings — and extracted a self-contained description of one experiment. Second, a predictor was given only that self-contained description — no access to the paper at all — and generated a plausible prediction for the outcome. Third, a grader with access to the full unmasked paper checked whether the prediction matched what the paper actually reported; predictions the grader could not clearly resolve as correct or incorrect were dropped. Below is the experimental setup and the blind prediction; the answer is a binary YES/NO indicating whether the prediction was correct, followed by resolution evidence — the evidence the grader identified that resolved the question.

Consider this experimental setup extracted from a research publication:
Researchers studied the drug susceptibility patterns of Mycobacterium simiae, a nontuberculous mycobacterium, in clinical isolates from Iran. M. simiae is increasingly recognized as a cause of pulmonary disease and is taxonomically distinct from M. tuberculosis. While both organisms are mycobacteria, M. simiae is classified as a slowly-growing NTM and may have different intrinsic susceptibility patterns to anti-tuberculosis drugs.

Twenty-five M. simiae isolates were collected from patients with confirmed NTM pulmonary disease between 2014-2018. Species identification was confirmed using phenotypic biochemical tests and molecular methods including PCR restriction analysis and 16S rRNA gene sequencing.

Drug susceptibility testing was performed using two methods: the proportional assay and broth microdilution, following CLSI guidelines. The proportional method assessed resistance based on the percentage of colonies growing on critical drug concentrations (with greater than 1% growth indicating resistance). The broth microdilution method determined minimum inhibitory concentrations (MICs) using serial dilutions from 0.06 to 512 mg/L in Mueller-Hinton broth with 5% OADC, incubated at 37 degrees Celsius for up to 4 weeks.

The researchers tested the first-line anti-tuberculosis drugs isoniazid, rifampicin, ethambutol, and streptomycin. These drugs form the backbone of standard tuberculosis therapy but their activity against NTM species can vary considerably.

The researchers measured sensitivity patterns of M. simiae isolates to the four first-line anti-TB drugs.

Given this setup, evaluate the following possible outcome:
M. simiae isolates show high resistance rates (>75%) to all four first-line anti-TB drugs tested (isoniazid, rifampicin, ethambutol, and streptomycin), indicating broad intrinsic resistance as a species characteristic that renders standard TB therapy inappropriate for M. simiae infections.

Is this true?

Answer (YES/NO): YES